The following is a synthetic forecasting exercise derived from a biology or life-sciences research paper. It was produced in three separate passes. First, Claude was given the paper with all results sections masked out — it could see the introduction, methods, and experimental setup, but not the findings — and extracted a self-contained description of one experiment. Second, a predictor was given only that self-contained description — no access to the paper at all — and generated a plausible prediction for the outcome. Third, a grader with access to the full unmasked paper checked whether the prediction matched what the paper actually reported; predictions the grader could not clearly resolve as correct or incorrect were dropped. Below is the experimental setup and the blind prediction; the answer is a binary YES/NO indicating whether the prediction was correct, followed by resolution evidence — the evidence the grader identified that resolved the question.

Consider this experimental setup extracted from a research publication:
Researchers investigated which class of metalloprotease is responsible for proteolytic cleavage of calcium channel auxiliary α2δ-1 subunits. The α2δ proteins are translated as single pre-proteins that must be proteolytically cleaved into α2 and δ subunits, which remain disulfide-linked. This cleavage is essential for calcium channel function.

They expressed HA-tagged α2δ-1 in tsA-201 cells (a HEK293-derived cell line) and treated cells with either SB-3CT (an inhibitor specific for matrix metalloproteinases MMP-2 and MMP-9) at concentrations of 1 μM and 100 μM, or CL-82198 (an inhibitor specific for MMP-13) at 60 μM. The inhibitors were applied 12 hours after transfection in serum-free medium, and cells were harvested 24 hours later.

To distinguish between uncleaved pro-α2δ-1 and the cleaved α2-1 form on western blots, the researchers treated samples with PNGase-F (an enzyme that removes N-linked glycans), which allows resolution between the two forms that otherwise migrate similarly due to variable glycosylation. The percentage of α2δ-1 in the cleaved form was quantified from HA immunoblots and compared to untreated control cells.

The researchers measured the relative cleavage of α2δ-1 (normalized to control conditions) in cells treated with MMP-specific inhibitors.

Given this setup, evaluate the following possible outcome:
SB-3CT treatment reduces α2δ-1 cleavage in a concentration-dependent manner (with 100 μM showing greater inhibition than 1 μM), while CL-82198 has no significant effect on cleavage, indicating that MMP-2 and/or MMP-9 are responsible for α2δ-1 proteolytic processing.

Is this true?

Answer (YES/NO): NO